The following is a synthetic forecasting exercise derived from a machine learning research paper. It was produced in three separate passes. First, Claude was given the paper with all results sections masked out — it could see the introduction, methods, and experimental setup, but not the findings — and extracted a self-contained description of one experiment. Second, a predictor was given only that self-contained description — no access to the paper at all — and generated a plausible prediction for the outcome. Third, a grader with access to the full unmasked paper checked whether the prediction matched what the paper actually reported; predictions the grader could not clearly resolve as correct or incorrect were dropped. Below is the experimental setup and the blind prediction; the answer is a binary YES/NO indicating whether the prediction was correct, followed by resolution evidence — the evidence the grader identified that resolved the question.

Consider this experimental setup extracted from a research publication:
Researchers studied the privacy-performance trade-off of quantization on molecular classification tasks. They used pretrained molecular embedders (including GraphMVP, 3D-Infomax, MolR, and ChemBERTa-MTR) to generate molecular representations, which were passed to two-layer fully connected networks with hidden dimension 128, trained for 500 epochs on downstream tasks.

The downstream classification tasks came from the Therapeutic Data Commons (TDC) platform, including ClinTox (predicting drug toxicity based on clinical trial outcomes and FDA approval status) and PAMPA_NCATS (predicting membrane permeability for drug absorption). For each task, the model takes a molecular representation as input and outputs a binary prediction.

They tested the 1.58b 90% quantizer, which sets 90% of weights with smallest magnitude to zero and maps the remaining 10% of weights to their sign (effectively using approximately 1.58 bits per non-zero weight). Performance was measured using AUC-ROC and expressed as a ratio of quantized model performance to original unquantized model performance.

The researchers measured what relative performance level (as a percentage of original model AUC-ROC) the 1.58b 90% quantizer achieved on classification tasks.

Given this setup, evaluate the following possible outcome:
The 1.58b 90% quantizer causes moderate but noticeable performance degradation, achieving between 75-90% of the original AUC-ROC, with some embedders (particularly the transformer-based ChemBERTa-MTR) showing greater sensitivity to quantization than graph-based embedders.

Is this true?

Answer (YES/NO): NO